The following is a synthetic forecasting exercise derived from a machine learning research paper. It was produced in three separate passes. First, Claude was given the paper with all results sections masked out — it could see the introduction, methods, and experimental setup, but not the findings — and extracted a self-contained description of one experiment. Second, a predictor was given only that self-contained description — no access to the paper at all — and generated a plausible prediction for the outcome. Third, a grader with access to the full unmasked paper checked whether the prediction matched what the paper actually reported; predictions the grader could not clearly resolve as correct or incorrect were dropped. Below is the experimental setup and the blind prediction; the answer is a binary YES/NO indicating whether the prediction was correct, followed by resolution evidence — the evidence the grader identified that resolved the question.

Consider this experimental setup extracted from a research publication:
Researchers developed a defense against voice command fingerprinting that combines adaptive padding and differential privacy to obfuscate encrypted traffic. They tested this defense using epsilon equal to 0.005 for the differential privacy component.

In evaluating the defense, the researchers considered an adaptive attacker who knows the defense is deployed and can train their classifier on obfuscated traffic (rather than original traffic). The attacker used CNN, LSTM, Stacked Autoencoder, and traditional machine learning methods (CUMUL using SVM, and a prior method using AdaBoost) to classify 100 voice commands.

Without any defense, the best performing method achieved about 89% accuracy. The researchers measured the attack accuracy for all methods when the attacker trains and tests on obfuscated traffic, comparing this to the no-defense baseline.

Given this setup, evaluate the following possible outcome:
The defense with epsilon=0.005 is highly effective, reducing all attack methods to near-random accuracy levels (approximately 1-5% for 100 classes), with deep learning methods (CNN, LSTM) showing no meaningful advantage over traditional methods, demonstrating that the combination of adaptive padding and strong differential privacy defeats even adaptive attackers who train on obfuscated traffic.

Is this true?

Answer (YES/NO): NO